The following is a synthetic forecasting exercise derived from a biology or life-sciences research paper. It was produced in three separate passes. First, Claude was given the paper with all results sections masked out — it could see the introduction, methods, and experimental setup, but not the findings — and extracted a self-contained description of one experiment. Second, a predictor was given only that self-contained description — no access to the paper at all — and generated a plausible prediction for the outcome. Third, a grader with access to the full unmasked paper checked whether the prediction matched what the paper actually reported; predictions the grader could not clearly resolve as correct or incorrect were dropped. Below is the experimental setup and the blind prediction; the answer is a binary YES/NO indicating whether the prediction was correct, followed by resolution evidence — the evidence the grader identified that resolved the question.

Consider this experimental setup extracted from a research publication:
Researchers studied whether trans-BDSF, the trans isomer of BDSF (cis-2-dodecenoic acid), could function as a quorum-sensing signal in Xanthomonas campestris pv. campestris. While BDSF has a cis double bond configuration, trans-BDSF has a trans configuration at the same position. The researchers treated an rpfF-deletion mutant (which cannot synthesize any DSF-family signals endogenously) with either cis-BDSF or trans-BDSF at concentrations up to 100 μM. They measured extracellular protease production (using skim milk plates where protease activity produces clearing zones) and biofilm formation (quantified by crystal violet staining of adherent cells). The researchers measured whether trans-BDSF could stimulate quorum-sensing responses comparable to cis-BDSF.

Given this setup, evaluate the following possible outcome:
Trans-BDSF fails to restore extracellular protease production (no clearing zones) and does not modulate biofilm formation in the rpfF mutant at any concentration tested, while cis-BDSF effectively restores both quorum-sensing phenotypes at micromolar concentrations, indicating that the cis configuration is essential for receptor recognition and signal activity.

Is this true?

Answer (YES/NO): NO